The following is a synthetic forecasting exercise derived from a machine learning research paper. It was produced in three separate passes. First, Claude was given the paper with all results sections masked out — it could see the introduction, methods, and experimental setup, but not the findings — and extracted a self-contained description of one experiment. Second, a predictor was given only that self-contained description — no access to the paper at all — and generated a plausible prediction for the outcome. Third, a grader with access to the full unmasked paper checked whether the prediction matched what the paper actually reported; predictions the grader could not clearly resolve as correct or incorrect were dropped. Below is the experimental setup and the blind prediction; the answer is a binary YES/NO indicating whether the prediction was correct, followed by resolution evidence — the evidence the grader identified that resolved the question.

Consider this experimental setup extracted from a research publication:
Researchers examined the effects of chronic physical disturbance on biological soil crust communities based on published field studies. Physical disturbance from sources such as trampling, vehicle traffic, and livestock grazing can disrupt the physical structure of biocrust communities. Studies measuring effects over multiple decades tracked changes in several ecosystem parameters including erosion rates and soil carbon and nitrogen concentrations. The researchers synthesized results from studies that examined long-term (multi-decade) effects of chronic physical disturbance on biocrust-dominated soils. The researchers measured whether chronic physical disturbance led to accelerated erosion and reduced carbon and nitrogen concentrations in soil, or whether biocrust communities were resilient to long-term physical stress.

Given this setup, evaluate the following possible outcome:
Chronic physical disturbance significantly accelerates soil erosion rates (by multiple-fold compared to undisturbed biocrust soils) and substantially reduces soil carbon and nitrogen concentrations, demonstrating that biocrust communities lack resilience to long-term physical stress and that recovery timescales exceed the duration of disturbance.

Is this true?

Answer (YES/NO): NO